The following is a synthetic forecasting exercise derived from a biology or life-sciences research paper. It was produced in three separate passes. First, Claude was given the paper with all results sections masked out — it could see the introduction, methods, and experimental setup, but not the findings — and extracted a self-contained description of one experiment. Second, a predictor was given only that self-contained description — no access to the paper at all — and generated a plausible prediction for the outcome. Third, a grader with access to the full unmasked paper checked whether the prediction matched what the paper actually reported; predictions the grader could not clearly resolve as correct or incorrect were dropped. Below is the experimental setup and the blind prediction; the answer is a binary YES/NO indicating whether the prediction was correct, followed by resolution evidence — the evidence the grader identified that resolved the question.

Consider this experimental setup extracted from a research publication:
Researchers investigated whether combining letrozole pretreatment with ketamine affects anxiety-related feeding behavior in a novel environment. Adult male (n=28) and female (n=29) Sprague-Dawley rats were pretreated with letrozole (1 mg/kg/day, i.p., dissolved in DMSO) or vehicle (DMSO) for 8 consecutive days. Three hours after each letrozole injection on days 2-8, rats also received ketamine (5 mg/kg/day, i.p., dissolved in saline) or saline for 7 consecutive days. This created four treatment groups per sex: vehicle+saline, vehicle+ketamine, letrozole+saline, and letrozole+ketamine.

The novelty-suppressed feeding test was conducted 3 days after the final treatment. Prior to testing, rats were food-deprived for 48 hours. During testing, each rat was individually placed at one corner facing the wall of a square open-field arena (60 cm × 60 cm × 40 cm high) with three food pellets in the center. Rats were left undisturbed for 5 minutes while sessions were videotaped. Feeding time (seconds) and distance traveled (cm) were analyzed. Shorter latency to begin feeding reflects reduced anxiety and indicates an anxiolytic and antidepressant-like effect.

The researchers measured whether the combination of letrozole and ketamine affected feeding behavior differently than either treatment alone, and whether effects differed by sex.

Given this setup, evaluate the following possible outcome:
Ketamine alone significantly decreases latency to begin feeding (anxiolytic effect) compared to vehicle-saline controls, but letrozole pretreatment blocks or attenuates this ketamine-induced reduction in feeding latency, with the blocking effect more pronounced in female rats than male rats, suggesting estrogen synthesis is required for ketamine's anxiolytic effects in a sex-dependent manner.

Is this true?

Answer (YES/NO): NO